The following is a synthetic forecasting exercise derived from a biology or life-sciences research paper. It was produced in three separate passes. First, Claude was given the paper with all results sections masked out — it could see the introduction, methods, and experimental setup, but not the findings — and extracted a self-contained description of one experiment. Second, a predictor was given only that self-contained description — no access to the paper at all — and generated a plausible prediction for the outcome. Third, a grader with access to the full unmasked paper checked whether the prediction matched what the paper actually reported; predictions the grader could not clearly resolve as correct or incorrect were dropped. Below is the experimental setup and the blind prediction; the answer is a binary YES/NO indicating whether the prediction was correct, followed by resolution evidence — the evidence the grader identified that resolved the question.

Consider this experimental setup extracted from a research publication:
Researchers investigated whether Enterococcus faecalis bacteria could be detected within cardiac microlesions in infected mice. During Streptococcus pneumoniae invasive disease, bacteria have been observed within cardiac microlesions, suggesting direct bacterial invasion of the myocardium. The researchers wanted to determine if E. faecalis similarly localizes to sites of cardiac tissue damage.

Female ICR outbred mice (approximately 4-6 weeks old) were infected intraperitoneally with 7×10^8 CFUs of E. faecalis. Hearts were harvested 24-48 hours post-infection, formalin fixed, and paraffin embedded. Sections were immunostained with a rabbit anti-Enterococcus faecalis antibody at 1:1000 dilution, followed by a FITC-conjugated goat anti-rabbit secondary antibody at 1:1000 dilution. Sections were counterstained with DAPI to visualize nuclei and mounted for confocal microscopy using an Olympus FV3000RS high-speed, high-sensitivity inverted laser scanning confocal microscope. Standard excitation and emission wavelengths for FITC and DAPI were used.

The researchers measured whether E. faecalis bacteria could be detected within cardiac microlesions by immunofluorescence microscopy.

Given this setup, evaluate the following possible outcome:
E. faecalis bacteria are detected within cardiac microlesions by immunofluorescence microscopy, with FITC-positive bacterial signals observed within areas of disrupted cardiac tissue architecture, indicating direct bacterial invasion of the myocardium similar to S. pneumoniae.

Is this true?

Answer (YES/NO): YES